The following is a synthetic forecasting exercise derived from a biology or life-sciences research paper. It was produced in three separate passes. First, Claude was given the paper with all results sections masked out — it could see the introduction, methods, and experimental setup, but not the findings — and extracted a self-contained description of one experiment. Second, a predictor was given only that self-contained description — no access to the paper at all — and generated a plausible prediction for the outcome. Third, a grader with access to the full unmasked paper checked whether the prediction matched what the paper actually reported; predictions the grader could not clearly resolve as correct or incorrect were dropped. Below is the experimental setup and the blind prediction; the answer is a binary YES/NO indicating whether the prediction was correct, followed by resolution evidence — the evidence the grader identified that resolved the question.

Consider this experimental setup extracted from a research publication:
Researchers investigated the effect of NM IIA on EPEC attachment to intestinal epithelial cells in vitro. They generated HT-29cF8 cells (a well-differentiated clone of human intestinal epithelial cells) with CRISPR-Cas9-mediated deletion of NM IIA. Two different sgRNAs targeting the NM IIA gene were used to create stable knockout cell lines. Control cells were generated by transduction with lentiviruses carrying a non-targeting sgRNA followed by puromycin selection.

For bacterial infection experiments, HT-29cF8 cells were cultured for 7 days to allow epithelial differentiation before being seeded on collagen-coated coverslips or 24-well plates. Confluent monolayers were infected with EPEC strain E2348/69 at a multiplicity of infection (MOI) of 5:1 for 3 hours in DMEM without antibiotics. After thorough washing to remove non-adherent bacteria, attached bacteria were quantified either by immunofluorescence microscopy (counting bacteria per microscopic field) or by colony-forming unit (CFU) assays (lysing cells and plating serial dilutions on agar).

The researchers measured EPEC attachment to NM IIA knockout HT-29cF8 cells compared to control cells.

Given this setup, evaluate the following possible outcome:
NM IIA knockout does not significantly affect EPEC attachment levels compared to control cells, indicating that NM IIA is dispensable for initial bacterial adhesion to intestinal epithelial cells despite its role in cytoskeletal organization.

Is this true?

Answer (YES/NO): NO